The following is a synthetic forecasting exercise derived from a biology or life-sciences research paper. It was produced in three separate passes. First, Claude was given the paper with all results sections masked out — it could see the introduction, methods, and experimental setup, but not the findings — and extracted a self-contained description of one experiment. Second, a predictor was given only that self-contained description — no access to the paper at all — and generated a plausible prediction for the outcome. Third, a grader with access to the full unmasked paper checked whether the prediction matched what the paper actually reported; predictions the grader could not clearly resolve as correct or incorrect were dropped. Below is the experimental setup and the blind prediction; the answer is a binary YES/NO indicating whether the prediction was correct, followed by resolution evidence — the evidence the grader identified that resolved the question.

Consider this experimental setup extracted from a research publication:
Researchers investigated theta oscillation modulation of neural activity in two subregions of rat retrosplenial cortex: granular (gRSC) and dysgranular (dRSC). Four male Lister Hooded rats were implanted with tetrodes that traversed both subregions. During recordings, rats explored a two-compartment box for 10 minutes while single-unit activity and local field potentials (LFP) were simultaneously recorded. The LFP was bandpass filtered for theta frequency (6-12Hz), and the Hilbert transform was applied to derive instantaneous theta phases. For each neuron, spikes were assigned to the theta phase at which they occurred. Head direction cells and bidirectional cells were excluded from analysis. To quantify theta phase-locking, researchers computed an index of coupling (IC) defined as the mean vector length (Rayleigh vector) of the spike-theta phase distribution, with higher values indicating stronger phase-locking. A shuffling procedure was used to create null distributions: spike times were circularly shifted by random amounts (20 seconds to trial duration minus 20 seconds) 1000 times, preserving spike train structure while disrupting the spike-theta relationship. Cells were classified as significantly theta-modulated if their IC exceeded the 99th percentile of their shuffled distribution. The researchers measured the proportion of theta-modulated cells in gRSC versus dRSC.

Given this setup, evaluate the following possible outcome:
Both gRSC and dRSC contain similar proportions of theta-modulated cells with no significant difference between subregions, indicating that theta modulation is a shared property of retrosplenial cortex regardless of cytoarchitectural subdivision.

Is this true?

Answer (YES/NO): NO